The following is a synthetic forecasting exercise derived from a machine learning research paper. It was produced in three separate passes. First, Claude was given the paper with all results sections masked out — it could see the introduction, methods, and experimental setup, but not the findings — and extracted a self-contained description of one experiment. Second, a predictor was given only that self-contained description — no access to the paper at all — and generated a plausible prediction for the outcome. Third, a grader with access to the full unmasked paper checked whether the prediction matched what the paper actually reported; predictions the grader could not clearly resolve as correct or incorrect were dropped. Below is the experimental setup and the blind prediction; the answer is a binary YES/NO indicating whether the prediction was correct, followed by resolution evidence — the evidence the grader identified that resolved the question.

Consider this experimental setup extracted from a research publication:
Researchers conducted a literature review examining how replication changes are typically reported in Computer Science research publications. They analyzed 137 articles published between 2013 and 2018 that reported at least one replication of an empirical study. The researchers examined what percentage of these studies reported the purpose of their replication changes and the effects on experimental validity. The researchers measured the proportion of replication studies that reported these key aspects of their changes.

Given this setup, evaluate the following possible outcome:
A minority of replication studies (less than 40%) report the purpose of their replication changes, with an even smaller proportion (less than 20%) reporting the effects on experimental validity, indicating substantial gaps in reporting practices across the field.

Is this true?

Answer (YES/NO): NO